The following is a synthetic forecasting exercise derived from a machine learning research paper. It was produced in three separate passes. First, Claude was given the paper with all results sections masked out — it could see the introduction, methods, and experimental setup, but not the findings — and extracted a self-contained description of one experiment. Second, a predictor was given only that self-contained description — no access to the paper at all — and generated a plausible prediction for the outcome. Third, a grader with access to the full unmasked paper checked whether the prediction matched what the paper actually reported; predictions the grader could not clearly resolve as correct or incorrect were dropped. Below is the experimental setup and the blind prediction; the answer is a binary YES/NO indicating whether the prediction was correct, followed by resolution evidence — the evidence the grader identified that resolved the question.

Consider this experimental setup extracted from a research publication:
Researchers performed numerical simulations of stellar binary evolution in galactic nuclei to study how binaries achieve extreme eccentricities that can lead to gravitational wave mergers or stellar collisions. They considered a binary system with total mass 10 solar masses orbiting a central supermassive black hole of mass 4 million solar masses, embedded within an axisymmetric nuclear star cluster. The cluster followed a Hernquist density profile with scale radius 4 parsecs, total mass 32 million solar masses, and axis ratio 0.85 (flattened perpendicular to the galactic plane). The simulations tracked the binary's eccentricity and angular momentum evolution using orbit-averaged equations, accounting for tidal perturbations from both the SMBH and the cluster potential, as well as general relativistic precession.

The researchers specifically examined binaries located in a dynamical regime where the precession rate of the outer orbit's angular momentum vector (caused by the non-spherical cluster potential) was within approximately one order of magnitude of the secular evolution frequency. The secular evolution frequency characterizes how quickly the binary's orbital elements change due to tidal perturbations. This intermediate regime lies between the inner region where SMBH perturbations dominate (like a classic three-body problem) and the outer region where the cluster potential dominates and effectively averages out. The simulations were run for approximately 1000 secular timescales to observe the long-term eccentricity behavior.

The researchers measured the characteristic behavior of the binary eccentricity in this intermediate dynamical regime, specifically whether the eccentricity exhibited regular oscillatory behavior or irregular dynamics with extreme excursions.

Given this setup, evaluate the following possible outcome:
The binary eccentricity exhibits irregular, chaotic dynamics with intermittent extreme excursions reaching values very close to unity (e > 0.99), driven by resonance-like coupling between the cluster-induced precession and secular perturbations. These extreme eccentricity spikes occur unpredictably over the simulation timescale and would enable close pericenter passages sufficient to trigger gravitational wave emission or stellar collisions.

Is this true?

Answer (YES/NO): YES